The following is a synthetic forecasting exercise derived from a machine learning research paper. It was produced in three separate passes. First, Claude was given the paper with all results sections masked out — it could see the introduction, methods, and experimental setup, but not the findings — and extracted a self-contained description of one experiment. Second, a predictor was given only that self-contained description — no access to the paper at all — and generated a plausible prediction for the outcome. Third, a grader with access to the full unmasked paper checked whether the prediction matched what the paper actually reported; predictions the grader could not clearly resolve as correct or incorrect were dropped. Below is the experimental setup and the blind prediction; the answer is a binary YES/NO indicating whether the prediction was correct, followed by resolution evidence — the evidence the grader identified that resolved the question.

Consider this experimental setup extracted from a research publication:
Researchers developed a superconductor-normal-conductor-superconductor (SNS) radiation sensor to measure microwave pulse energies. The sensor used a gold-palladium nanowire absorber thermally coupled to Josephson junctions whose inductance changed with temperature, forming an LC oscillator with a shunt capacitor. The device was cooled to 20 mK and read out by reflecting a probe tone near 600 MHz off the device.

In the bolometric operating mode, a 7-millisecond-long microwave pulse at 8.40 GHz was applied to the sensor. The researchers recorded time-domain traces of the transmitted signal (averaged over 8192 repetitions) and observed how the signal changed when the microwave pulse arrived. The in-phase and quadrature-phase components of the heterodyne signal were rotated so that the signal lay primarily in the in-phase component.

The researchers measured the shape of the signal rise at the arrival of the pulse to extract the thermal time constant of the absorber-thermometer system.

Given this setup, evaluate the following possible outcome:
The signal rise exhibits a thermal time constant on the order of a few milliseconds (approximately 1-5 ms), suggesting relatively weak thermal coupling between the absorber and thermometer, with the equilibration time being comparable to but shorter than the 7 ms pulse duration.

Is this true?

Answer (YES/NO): NO